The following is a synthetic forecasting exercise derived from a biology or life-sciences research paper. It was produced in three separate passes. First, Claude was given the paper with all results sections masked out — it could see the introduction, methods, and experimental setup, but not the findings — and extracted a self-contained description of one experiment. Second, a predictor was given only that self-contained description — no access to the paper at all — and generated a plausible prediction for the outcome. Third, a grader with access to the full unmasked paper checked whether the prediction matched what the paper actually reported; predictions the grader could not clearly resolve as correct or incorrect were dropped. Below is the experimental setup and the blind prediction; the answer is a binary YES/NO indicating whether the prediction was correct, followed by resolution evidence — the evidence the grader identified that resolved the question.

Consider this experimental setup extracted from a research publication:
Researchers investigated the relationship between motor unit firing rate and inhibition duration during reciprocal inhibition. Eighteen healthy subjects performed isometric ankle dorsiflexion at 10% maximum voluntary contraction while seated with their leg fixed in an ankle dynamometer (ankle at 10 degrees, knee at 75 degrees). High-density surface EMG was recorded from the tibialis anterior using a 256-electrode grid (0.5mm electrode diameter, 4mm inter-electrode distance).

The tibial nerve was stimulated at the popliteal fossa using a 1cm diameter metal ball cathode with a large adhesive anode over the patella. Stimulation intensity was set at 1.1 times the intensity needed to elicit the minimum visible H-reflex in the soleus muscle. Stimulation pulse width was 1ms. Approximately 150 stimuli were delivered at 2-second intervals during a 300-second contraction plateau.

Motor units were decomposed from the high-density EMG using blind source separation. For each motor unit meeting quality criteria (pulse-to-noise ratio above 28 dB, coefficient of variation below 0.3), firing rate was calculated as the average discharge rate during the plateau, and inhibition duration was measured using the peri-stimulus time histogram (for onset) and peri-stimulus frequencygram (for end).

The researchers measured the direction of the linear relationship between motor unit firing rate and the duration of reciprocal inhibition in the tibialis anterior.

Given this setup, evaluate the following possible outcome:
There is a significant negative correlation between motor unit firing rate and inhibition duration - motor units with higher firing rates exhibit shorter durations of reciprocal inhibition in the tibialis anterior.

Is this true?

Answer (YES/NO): YES